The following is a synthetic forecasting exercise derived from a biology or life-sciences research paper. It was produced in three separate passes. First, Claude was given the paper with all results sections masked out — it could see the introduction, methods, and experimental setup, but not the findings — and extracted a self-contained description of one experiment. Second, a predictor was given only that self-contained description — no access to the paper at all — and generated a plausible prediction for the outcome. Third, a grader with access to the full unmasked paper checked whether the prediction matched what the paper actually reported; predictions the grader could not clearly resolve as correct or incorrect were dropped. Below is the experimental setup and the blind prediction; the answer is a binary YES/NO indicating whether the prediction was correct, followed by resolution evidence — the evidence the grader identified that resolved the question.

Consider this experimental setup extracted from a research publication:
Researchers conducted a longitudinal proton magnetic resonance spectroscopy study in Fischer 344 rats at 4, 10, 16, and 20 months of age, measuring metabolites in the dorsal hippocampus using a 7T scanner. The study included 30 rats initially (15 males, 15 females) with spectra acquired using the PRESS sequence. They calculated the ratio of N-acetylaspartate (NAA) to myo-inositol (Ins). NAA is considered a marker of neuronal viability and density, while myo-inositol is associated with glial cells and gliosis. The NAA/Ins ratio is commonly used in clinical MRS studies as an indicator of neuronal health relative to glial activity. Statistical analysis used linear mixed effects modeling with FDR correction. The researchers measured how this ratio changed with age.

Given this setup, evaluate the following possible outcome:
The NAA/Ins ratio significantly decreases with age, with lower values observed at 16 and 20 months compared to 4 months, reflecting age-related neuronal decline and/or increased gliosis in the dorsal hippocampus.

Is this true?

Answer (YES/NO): YES